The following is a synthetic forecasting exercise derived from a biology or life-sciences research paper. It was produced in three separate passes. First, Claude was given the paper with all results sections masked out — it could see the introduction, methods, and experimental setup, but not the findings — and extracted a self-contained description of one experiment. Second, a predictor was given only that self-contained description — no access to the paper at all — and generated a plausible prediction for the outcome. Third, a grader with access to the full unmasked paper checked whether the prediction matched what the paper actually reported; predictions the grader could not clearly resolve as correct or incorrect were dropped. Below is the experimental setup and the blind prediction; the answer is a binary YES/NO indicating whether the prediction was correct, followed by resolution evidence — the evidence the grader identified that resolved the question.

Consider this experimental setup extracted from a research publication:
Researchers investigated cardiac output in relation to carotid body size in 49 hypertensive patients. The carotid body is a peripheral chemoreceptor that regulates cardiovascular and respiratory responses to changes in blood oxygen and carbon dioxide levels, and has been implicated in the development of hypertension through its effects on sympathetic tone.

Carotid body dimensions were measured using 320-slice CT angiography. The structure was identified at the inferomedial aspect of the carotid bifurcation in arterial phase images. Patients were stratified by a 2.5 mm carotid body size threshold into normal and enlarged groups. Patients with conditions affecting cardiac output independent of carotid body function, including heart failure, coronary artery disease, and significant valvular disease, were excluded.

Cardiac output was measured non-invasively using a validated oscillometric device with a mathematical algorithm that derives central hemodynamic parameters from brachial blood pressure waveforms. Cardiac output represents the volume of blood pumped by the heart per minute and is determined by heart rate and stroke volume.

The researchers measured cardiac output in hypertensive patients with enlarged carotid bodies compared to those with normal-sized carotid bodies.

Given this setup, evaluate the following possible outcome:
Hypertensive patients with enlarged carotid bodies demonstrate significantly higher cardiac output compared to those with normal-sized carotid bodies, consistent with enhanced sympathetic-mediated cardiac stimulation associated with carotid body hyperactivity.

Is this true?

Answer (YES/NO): NO